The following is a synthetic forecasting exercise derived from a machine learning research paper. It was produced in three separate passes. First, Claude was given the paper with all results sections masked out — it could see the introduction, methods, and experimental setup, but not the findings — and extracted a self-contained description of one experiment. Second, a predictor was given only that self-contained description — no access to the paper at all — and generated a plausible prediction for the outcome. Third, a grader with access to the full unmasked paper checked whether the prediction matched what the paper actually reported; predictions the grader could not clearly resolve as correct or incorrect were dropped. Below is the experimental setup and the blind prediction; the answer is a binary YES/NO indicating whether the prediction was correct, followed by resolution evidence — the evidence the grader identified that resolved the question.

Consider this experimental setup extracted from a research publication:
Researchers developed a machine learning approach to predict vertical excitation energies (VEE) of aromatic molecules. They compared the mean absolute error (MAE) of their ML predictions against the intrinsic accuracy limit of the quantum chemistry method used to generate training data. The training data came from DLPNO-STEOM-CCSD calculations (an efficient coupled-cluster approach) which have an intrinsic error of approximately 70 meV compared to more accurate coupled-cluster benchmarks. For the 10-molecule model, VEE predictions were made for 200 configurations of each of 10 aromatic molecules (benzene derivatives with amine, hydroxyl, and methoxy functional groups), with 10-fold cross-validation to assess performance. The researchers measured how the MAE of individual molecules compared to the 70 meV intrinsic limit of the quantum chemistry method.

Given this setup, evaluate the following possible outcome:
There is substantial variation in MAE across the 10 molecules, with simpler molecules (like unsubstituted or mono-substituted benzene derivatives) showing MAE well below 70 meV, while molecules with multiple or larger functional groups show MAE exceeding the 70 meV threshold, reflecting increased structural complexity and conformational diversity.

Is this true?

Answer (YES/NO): NO